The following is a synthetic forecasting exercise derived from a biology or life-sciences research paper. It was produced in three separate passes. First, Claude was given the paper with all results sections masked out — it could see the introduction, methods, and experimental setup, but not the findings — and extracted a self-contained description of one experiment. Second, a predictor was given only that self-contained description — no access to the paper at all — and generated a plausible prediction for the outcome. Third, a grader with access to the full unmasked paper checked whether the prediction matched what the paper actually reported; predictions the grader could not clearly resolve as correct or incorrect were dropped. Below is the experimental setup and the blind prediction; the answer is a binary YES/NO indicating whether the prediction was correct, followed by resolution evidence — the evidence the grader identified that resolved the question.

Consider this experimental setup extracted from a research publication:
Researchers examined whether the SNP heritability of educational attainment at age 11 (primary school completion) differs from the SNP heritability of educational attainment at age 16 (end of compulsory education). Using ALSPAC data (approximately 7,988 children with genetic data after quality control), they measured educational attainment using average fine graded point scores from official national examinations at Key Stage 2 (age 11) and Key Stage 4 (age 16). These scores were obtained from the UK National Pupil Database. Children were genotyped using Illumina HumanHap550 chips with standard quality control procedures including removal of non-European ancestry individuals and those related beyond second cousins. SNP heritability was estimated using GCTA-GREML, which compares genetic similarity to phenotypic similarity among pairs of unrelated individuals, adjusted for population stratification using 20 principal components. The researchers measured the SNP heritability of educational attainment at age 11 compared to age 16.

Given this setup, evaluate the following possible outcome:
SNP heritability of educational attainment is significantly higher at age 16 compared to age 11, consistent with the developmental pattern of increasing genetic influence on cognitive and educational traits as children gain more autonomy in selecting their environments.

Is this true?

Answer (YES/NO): NO